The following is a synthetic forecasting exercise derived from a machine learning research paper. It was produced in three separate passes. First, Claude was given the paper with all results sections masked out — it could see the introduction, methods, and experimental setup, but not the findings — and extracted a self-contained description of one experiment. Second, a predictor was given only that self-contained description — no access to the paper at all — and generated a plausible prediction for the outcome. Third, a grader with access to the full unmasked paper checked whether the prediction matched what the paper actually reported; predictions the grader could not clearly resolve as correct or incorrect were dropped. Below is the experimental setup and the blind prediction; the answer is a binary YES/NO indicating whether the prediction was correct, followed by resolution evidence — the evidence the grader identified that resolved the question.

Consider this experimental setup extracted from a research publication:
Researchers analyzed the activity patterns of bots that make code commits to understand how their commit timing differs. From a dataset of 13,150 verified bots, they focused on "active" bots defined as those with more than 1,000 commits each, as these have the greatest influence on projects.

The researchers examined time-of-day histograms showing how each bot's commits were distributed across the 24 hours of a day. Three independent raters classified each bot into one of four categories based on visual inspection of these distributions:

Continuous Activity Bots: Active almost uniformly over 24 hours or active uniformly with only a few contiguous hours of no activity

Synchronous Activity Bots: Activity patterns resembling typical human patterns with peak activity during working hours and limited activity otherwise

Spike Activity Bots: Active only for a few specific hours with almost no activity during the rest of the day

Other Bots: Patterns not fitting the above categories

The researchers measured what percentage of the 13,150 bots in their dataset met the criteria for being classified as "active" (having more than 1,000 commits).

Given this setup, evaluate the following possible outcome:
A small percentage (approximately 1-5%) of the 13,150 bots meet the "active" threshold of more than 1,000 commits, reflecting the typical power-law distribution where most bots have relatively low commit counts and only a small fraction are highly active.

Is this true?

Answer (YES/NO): YES